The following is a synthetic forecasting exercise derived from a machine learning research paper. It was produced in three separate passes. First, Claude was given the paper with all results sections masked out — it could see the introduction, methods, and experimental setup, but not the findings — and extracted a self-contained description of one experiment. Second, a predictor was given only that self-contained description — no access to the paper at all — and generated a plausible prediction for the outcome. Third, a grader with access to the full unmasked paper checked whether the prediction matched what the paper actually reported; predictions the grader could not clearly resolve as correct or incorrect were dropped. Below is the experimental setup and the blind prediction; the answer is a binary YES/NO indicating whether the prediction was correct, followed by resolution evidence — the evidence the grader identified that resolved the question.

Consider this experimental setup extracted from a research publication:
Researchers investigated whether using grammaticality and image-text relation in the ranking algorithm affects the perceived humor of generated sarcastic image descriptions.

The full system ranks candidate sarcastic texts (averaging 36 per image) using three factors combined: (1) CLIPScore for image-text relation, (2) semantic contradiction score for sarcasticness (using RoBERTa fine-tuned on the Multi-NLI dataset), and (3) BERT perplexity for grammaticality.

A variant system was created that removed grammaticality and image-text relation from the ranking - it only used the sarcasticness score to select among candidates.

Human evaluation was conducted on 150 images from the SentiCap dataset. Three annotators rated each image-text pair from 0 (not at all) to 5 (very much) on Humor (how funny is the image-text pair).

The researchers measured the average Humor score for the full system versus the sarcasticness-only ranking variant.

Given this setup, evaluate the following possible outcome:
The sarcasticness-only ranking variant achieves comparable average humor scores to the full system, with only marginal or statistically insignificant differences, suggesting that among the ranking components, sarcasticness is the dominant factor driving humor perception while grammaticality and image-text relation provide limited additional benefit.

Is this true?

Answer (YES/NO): NO